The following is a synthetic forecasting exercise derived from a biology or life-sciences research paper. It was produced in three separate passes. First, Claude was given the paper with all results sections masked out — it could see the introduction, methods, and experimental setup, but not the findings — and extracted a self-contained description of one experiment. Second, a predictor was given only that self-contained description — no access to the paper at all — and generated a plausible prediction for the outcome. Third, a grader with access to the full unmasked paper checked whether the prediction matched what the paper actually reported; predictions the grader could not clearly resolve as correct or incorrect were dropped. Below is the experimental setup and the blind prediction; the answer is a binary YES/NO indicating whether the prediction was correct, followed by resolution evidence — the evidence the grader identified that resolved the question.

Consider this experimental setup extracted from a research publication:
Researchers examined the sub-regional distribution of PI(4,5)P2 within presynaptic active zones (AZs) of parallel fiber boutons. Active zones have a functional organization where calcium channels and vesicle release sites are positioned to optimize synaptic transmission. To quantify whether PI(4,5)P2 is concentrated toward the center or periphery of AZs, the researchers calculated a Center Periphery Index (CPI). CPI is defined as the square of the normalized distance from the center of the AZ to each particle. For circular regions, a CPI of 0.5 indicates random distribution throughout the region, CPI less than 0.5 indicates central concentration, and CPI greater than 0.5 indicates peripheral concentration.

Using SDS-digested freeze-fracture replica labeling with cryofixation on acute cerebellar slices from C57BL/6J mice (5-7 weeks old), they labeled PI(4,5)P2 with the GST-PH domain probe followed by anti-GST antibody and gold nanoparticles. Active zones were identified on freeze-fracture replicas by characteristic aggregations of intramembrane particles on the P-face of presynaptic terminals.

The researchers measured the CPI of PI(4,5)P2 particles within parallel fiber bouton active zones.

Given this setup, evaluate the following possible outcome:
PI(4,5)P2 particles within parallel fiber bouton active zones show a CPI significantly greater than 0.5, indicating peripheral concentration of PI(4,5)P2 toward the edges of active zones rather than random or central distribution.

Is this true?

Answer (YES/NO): YES